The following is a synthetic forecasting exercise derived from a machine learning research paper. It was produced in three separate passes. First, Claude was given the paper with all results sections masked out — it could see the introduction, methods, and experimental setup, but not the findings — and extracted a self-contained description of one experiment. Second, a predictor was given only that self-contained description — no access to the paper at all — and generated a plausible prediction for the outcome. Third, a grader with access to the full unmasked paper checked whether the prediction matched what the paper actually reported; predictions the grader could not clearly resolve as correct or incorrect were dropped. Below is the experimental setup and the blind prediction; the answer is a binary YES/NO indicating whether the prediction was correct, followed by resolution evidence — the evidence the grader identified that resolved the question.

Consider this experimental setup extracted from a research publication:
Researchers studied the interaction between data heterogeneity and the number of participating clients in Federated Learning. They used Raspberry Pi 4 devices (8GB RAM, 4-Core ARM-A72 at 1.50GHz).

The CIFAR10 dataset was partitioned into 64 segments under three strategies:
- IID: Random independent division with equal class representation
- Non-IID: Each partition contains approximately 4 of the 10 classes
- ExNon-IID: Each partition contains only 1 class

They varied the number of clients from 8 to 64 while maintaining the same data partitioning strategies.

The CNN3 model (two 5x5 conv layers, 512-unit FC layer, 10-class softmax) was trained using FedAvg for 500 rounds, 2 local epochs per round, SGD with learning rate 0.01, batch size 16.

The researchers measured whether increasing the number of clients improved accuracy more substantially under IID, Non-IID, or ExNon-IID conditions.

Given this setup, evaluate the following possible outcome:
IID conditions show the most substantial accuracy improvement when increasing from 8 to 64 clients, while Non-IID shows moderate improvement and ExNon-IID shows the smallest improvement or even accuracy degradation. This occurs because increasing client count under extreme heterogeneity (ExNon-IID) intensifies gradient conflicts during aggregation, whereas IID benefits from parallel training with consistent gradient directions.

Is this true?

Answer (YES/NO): NO